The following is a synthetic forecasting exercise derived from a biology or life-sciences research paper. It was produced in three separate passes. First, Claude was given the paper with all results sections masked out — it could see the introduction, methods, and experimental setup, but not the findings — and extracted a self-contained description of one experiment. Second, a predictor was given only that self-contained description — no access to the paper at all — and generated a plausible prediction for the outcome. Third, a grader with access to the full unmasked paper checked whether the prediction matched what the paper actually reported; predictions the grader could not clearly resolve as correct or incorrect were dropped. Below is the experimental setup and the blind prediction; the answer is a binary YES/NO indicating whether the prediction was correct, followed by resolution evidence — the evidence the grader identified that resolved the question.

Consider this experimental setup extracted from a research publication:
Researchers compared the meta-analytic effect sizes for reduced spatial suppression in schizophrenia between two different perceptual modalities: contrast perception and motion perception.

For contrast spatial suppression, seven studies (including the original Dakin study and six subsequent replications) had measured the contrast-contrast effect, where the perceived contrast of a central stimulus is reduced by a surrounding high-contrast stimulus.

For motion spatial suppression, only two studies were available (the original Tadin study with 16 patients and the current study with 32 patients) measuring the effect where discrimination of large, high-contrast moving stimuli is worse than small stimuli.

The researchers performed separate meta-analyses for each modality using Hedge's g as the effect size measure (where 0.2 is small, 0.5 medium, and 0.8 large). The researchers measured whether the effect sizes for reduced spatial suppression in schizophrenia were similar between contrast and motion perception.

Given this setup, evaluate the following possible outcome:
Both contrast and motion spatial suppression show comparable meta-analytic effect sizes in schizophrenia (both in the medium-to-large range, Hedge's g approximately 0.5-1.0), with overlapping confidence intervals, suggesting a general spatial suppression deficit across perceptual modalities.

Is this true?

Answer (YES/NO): YES